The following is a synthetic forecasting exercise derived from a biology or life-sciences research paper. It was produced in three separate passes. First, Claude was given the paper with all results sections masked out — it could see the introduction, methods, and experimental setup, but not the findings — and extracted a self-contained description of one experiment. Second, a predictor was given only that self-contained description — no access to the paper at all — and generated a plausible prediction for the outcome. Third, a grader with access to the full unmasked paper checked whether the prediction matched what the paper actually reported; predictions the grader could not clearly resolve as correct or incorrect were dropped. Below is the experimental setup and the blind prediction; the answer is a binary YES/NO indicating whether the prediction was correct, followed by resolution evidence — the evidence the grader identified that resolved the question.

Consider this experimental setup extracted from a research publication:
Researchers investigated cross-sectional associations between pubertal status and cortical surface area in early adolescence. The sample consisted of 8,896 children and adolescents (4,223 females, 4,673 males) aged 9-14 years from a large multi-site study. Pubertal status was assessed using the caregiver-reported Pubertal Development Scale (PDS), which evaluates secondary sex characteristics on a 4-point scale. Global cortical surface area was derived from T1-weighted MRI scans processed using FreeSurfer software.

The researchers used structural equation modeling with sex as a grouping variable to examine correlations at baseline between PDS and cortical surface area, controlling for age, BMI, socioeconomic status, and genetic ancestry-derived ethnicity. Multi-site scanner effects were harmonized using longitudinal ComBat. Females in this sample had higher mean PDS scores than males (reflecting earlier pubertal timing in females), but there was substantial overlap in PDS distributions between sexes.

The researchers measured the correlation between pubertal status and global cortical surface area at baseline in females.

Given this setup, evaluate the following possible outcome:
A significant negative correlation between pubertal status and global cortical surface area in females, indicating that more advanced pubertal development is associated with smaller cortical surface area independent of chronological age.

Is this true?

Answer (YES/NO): NO